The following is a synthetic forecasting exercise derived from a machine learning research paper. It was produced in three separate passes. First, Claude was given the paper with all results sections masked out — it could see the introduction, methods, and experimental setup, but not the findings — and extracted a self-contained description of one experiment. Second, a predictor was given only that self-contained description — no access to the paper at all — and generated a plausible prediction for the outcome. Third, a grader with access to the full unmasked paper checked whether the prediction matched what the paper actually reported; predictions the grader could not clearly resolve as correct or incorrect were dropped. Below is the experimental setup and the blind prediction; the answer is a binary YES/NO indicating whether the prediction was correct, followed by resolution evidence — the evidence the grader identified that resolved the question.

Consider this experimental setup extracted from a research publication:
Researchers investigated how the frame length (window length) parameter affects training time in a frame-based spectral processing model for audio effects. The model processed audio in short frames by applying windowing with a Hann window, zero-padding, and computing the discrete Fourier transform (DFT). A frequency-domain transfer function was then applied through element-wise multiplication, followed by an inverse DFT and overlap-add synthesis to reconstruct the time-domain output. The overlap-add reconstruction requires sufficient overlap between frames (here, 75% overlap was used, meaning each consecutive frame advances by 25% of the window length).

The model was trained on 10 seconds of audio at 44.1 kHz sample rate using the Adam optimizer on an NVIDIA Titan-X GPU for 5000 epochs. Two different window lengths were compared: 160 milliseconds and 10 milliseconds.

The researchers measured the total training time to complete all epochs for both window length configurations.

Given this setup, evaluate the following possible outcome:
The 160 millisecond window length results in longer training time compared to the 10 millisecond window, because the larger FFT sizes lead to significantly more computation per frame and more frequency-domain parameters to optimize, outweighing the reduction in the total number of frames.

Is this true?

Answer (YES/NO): NO